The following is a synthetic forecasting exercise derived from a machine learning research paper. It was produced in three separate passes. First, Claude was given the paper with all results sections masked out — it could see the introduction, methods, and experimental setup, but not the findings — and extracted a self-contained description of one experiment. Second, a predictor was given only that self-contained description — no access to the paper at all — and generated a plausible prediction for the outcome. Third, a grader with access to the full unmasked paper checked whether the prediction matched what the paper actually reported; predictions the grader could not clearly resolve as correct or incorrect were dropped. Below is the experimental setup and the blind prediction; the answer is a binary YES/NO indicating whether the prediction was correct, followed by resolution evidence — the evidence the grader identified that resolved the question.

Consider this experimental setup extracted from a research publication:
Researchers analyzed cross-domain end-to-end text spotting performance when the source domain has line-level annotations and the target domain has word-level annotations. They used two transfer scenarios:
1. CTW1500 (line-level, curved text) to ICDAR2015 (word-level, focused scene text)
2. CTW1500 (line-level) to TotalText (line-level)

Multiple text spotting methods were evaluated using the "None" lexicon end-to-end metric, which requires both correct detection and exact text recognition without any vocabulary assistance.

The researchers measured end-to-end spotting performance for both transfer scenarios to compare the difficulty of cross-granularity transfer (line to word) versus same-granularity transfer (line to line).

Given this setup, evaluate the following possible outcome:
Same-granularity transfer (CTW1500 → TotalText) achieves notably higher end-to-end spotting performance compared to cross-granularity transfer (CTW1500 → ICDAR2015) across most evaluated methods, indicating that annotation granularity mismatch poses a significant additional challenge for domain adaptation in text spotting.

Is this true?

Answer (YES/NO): YES